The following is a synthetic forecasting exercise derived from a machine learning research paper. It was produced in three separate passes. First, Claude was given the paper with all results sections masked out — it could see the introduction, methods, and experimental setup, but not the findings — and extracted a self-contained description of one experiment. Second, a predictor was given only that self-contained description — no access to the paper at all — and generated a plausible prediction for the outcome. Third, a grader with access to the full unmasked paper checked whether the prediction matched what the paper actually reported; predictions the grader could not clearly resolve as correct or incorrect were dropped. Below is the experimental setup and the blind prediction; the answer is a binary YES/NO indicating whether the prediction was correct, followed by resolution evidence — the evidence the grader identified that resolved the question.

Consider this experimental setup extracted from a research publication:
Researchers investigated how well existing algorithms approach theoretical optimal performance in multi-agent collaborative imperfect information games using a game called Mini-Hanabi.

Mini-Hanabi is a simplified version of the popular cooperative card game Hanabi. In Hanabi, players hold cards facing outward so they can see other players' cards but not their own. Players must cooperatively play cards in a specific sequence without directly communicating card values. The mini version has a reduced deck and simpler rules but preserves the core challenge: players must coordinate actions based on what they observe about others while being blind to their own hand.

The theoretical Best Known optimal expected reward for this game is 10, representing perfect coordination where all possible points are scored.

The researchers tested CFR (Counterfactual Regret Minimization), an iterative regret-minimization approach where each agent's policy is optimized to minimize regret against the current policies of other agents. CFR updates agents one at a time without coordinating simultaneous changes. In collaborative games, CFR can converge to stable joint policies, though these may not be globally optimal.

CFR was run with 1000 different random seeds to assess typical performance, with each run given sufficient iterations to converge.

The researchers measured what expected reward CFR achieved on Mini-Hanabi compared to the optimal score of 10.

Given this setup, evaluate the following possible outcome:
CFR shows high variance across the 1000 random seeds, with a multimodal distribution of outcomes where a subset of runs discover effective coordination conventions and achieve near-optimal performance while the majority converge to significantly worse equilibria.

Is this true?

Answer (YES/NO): NO